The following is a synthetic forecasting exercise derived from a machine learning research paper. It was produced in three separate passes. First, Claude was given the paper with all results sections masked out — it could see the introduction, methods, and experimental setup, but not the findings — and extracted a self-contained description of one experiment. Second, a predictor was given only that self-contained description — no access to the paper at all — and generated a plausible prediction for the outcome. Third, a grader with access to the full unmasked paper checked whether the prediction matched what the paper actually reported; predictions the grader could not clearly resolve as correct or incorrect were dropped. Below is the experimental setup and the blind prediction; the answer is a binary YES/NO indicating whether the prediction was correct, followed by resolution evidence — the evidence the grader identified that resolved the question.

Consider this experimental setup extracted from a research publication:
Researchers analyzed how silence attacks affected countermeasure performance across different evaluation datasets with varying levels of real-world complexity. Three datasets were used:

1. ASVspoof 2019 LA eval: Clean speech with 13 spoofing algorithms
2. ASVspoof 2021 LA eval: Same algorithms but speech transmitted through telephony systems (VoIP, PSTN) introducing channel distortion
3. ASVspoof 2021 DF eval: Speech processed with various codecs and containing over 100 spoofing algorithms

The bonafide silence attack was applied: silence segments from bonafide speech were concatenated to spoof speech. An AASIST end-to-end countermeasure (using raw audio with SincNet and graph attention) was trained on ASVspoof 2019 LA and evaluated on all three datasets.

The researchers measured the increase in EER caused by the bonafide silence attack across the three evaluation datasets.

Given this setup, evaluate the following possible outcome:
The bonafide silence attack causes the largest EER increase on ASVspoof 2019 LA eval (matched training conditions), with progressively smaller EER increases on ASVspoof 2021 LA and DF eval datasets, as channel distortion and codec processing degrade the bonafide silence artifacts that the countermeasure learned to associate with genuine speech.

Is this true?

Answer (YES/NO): NO